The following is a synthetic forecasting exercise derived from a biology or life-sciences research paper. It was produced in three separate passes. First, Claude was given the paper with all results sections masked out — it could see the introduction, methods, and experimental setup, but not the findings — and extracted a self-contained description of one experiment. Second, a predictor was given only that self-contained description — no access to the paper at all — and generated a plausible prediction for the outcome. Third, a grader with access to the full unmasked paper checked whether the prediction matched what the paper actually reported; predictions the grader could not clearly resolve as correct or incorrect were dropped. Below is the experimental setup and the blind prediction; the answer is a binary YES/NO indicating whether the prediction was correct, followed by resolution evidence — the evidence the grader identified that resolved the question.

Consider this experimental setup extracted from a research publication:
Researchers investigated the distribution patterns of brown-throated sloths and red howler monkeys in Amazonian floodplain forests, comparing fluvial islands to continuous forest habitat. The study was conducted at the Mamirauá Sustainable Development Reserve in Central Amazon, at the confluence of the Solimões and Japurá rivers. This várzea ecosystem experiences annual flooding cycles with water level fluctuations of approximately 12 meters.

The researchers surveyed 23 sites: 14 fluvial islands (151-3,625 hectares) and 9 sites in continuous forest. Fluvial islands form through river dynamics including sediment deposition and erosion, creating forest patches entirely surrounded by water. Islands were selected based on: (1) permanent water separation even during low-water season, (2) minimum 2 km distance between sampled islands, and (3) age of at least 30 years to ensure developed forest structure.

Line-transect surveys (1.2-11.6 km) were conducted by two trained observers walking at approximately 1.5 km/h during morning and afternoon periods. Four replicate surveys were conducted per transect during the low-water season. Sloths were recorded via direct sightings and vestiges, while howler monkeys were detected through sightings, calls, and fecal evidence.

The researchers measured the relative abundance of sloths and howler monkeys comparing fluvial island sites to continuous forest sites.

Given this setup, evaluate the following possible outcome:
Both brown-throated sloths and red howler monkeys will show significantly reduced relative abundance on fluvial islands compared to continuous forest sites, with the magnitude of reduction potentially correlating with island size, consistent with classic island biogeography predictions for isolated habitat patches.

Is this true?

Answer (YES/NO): NO